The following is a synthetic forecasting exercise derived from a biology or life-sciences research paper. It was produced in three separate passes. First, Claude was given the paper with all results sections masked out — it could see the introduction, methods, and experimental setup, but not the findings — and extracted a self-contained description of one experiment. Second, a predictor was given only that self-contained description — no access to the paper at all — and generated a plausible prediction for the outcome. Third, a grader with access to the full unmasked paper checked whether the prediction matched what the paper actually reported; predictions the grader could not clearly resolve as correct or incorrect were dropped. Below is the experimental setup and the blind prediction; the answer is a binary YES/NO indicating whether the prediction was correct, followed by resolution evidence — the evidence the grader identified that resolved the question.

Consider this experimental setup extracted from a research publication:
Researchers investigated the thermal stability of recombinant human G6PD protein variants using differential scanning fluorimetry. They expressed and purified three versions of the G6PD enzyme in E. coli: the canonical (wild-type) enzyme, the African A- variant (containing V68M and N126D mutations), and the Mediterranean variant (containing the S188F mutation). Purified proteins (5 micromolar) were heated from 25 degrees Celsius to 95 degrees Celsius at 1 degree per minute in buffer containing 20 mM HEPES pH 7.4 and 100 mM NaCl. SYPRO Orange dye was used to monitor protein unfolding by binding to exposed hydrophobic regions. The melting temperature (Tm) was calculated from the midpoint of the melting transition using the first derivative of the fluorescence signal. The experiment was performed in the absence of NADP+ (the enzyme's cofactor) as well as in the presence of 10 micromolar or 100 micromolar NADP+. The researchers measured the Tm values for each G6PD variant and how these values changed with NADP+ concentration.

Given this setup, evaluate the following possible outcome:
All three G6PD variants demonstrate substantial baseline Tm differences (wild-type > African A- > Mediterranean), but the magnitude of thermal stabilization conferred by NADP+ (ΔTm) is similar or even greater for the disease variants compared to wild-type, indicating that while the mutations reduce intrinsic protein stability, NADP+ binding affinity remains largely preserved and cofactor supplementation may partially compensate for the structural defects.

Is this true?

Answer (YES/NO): NO